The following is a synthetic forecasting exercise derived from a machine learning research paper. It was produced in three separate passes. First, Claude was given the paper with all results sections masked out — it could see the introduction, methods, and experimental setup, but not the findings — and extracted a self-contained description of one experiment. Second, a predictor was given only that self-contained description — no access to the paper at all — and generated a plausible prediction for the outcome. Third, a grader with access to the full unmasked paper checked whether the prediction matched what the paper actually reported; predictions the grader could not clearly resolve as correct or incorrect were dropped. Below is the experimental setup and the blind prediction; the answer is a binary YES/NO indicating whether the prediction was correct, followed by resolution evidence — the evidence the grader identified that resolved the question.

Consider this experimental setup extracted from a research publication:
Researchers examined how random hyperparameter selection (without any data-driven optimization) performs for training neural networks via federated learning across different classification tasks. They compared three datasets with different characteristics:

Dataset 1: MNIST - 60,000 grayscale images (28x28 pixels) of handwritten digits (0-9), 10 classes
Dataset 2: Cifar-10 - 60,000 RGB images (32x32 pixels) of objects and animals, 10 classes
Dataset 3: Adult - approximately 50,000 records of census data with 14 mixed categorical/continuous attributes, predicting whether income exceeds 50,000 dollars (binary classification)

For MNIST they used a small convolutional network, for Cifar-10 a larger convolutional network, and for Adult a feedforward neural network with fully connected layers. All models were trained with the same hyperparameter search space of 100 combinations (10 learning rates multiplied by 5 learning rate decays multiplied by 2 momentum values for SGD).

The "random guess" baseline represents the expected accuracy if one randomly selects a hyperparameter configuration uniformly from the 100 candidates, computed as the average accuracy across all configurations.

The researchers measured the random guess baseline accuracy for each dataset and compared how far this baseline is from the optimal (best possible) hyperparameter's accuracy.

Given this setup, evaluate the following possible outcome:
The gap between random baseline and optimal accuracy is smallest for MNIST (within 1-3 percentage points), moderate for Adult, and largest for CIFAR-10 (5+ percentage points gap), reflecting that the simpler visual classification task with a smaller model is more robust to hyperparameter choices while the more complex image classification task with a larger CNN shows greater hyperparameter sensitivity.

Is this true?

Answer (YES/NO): NO